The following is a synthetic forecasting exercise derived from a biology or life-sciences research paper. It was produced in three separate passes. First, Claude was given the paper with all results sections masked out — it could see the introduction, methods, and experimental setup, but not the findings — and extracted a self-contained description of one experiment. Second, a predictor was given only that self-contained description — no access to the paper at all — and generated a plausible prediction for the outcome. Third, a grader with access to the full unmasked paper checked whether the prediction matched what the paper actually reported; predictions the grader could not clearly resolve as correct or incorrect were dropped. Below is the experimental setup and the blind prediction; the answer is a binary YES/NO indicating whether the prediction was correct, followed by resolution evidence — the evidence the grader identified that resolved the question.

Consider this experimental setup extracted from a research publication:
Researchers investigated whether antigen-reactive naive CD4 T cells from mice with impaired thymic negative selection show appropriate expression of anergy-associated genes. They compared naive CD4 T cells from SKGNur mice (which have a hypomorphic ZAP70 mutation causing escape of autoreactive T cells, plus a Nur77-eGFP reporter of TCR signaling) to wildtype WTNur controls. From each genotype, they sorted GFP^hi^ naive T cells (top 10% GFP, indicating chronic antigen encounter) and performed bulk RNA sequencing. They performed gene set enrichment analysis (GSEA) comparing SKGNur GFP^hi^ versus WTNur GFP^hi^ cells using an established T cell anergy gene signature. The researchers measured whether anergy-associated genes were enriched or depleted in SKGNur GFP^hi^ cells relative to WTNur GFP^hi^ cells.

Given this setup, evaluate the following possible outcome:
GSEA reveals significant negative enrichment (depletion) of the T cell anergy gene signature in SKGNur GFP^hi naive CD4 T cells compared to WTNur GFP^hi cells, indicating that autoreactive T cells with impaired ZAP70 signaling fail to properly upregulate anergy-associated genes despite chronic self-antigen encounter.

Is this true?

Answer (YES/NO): NO